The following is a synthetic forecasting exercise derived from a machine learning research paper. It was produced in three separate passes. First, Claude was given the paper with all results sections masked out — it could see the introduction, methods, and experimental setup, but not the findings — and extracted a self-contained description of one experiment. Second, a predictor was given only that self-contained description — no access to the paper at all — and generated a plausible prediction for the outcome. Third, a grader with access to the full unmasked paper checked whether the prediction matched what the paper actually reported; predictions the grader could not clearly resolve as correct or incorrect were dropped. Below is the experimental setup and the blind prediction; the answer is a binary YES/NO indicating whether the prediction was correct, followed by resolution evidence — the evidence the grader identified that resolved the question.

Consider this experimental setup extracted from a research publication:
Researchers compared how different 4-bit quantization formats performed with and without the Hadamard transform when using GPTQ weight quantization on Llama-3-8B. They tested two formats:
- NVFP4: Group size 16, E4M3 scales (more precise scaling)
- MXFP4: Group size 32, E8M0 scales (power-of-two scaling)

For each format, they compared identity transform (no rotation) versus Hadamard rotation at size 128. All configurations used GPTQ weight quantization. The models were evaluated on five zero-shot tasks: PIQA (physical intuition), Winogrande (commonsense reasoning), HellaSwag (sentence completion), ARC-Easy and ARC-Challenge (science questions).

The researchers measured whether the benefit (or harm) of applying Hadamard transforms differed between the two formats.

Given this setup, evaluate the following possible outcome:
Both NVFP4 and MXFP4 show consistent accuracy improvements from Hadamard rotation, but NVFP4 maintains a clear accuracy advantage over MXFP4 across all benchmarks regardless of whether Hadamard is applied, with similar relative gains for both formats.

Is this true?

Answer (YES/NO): NO